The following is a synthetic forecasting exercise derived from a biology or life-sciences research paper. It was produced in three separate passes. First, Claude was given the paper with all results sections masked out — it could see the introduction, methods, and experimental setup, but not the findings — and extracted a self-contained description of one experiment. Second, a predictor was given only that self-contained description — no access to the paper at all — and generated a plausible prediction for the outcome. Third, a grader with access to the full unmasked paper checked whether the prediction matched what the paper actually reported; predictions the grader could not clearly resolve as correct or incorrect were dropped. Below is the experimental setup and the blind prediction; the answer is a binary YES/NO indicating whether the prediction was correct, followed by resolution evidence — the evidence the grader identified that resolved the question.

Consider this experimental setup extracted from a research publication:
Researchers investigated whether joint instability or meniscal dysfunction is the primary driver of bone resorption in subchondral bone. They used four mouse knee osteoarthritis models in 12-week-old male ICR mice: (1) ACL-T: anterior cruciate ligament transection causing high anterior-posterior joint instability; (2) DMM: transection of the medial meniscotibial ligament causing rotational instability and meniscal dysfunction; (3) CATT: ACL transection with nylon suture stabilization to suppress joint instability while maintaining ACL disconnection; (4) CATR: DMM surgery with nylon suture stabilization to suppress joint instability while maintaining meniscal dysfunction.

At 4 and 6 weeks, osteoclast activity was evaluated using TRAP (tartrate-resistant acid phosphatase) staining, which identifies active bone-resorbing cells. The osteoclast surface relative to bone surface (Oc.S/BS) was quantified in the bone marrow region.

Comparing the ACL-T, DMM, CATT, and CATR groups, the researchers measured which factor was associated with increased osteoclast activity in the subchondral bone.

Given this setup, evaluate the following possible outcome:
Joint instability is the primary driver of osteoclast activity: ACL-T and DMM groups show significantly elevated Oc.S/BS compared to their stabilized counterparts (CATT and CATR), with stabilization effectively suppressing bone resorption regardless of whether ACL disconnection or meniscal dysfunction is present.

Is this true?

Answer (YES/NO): NO